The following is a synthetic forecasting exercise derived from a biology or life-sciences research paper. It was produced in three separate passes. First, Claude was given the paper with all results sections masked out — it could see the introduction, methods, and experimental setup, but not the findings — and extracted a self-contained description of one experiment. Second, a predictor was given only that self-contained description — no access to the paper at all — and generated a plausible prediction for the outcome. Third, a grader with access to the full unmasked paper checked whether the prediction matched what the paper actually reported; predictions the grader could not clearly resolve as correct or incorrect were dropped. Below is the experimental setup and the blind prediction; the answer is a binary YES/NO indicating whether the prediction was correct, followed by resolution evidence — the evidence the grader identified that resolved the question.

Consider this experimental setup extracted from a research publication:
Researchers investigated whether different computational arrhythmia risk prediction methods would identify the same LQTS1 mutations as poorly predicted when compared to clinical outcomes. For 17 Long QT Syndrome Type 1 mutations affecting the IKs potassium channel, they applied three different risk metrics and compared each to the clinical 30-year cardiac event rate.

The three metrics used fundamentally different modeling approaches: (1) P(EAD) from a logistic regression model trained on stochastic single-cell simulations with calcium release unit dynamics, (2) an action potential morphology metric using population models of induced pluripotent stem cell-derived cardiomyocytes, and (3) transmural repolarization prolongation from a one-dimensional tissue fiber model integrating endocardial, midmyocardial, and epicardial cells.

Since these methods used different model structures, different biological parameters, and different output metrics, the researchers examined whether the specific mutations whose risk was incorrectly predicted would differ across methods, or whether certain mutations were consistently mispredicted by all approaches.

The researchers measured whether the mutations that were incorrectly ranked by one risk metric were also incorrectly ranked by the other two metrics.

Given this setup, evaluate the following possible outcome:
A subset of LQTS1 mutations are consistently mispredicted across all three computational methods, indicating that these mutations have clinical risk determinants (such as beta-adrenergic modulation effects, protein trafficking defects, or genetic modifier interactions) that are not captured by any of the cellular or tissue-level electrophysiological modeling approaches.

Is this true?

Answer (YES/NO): YES